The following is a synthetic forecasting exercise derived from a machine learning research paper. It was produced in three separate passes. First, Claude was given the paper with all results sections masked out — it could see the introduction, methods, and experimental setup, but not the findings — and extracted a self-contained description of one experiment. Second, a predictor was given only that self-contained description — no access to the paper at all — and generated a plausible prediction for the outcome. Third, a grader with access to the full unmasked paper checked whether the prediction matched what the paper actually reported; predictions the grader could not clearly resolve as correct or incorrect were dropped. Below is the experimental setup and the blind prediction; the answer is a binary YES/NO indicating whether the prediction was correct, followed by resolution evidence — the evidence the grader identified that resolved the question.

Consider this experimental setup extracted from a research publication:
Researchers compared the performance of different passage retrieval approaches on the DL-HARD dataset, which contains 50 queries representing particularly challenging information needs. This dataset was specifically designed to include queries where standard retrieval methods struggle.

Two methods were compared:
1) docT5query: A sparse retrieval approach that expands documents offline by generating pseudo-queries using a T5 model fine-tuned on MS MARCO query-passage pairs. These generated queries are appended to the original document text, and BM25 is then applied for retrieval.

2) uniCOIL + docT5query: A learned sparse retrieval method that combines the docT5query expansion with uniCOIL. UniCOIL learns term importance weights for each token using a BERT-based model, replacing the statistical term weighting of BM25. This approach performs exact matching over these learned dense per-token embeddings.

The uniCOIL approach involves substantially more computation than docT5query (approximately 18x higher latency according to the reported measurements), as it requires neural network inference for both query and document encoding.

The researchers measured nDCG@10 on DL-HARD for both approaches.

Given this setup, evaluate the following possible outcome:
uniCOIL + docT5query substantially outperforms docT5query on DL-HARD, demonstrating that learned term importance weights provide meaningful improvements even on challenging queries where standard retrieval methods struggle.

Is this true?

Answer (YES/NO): NO